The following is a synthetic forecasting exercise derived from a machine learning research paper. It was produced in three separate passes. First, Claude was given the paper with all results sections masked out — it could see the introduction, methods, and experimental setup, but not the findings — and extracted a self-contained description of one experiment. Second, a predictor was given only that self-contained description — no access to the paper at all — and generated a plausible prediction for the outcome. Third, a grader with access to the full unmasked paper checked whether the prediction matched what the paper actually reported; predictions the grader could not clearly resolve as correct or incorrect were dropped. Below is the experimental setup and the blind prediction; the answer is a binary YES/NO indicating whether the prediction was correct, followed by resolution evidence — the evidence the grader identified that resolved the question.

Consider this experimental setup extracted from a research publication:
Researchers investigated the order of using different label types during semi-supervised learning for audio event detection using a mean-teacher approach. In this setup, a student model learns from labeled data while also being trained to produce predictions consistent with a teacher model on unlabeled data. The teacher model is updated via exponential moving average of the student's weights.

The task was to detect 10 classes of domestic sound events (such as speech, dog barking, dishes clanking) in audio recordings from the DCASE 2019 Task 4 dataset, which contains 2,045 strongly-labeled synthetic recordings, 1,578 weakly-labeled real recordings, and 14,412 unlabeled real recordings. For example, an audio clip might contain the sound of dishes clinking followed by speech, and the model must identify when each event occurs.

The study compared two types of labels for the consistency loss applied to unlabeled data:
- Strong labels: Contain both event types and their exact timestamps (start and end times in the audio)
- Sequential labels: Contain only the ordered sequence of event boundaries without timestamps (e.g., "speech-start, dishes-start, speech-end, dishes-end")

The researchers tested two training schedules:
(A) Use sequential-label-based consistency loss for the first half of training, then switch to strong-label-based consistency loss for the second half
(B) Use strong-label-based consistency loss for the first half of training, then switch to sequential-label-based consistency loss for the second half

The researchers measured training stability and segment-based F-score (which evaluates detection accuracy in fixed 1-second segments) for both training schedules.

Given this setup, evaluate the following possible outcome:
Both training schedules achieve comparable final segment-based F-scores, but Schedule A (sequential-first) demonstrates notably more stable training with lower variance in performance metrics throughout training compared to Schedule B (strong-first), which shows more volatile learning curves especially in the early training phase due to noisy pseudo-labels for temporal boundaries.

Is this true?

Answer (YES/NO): NO